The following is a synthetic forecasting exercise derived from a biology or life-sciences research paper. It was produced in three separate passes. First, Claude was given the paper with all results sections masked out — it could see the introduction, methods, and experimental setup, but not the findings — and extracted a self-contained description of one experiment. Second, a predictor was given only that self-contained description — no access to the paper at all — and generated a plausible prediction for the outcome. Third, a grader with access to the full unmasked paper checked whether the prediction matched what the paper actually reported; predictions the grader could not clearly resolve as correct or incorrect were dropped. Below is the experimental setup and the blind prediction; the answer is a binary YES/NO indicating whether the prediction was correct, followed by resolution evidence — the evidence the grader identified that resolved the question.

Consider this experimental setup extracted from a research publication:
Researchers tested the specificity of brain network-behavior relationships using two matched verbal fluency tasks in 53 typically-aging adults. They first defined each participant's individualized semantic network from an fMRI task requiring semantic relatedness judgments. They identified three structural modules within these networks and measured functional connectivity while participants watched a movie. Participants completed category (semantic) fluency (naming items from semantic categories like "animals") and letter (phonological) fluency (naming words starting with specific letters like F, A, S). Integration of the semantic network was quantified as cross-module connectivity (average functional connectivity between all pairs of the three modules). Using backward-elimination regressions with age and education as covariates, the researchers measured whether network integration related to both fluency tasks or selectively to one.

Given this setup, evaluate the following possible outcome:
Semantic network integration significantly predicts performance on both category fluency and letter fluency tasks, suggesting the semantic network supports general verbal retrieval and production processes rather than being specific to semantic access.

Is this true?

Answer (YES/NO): NO